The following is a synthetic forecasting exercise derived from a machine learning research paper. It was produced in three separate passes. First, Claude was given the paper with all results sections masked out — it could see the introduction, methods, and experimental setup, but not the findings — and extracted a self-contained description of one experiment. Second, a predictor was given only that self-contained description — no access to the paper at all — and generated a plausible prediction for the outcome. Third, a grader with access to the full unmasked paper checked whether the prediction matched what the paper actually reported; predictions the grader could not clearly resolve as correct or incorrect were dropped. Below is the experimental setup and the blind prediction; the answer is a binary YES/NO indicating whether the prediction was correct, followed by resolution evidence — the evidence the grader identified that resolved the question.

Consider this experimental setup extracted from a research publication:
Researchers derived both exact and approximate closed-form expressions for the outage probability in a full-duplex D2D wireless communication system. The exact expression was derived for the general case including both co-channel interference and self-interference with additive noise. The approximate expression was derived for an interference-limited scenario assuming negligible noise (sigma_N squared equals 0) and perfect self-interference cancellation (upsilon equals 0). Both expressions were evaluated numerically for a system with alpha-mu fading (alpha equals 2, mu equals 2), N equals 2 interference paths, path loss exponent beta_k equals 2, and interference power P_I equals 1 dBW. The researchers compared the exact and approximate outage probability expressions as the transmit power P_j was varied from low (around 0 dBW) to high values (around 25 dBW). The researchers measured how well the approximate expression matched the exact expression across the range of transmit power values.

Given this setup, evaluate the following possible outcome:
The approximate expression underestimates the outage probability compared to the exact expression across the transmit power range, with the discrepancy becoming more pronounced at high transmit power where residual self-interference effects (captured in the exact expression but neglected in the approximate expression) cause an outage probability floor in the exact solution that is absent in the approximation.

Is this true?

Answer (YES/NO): NO